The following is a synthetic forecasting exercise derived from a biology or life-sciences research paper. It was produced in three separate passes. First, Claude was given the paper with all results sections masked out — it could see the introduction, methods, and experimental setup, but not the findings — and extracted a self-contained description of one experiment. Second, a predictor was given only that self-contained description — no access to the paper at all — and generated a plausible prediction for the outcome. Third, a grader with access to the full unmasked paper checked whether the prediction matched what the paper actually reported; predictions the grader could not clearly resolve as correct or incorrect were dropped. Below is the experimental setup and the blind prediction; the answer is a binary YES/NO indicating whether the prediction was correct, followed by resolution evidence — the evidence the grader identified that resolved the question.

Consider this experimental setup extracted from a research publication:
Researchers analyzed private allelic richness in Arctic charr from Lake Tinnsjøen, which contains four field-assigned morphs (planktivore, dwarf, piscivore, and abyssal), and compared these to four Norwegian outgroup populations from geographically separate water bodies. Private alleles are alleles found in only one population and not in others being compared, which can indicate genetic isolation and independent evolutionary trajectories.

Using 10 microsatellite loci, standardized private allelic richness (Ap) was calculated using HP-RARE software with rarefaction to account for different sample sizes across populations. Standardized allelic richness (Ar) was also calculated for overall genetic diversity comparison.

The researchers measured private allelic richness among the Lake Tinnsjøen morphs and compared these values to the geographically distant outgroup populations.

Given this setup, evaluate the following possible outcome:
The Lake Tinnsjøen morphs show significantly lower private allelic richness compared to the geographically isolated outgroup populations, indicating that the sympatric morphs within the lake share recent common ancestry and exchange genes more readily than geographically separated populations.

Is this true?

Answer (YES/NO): YES